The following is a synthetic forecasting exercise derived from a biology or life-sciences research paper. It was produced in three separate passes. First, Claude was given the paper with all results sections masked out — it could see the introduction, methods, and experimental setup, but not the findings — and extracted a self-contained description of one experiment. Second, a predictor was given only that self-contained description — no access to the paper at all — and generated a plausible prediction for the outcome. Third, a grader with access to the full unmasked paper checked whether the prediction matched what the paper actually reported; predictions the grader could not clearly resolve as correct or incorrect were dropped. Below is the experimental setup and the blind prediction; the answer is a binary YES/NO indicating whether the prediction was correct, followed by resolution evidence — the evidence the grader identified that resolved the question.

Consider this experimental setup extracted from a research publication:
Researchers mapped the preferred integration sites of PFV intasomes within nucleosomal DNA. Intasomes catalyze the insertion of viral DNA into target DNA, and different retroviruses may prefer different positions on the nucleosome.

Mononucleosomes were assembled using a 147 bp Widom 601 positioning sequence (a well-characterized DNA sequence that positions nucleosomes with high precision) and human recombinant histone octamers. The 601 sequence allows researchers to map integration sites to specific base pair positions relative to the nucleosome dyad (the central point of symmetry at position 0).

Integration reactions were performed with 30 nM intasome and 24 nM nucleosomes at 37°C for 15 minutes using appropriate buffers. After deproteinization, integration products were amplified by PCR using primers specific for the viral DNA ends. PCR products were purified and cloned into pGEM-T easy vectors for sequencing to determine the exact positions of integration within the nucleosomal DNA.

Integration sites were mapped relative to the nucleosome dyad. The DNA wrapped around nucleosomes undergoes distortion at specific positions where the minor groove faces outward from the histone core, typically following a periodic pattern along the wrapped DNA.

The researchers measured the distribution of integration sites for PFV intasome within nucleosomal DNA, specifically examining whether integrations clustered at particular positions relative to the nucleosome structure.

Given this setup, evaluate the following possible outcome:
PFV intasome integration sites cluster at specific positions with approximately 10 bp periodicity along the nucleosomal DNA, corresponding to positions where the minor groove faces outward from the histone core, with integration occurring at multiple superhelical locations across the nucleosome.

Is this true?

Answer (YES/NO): NO